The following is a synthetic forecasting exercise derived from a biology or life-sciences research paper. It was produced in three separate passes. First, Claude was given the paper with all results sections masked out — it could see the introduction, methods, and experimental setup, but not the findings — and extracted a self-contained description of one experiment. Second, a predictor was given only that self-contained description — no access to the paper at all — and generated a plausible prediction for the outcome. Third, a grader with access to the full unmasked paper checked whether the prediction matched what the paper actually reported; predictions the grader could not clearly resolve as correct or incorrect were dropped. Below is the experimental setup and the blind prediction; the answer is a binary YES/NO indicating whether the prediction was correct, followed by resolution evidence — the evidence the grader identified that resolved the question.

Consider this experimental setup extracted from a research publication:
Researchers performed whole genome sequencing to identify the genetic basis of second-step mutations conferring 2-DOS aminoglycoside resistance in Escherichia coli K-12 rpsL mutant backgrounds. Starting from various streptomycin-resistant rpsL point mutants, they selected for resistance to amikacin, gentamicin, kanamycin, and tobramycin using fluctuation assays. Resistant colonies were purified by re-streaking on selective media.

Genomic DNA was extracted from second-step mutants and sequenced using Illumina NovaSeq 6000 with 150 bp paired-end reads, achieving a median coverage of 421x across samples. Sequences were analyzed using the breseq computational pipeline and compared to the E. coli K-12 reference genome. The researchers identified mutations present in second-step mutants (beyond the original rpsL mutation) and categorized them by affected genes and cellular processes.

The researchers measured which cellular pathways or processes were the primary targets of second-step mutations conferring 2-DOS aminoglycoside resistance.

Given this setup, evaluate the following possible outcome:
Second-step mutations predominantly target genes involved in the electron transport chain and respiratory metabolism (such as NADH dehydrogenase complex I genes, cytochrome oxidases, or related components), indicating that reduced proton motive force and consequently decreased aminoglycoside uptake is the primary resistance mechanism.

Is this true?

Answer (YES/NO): NO